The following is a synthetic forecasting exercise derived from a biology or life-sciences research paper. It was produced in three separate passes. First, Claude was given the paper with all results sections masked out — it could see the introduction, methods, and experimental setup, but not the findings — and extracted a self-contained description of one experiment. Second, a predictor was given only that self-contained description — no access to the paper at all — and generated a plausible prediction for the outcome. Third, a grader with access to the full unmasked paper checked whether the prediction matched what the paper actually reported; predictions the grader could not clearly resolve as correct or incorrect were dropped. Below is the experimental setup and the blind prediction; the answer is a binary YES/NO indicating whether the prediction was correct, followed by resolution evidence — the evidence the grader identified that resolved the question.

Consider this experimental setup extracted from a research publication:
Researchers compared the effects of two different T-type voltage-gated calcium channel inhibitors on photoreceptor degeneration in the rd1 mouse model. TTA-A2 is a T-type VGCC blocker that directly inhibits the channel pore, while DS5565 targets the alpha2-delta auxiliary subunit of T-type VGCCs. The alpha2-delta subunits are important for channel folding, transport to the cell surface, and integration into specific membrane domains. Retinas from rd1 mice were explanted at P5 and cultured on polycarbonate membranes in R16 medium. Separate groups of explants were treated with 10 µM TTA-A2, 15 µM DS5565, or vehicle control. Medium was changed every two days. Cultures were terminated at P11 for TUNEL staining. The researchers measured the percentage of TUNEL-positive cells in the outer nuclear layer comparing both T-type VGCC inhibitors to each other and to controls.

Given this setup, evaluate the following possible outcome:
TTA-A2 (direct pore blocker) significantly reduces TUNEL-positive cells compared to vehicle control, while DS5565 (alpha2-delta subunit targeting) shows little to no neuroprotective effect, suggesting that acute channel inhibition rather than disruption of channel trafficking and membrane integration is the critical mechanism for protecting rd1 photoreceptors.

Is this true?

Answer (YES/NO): YES